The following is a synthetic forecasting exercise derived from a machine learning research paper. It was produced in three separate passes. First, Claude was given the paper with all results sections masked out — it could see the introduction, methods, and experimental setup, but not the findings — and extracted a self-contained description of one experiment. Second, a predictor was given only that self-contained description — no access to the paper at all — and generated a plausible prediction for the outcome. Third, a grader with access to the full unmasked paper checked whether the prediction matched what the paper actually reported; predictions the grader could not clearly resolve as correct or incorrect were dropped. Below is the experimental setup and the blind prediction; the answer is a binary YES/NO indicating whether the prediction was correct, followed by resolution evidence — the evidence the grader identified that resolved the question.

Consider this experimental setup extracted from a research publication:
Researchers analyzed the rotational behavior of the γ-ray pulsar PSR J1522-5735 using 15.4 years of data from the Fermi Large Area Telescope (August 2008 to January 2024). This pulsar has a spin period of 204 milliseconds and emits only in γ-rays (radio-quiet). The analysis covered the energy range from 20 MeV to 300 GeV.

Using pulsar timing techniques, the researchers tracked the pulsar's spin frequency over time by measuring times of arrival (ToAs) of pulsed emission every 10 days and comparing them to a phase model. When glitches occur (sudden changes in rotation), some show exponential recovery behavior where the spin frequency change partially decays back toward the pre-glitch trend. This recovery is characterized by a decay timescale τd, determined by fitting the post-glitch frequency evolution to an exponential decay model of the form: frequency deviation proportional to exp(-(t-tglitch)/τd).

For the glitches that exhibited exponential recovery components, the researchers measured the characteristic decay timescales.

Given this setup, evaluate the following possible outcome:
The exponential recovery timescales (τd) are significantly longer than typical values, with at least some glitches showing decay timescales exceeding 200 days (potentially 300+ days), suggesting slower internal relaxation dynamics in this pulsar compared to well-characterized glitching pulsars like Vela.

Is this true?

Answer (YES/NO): NO